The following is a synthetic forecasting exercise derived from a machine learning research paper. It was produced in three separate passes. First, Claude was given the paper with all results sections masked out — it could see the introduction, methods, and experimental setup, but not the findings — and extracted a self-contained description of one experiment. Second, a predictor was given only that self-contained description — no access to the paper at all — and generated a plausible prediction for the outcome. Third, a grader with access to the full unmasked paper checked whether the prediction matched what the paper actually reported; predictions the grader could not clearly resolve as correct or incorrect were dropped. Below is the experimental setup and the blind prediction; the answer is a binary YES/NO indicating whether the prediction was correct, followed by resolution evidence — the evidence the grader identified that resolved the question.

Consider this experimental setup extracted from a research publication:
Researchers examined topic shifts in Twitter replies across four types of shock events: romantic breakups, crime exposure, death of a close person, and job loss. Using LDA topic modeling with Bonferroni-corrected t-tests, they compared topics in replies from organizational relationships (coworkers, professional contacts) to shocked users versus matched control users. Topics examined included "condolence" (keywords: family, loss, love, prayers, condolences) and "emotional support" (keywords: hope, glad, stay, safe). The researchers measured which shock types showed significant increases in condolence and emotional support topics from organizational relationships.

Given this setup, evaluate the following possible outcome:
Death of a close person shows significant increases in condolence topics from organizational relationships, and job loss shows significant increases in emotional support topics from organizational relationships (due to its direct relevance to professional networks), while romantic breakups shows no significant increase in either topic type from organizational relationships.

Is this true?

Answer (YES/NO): YES